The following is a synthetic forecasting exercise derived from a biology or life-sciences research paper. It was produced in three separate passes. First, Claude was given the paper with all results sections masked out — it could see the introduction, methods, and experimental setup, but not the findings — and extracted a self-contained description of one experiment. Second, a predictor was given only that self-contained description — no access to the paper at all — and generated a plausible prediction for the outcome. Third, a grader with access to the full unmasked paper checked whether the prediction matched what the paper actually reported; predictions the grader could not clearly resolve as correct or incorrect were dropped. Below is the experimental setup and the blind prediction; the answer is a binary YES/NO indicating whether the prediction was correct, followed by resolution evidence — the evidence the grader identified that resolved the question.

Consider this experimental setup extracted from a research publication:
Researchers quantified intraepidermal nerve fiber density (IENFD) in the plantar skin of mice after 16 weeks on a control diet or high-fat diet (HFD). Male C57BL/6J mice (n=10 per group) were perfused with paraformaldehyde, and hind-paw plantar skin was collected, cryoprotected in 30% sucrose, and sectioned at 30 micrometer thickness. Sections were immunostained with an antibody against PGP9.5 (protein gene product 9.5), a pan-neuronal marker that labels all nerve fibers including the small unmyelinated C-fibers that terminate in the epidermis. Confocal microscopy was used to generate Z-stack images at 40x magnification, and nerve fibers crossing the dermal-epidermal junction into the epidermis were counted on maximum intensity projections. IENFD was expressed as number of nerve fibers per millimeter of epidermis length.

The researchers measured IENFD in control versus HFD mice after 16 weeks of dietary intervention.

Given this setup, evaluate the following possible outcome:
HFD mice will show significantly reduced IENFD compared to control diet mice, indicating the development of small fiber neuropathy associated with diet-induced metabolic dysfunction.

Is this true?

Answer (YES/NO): YES